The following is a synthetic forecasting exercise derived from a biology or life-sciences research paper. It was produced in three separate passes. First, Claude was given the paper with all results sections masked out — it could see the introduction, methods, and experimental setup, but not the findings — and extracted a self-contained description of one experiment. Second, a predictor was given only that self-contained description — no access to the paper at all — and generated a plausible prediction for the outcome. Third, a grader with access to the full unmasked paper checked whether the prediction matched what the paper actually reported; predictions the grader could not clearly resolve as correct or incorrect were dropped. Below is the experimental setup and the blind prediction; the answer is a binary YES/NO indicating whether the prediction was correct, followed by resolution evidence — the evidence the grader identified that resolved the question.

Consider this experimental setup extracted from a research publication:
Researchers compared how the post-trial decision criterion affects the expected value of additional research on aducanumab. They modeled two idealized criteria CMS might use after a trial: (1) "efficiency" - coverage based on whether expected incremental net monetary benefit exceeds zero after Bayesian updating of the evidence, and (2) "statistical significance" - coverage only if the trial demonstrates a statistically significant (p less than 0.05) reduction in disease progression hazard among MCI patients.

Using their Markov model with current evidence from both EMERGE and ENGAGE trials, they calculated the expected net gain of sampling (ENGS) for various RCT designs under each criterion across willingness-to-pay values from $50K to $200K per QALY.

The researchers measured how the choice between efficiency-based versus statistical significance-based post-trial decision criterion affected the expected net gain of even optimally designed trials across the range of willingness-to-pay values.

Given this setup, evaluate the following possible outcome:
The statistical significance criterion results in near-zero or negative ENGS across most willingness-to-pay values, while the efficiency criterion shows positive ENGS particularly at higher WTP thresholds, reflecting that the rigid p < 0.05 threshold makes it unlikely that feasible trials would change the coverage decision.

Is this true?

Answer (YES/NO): NO